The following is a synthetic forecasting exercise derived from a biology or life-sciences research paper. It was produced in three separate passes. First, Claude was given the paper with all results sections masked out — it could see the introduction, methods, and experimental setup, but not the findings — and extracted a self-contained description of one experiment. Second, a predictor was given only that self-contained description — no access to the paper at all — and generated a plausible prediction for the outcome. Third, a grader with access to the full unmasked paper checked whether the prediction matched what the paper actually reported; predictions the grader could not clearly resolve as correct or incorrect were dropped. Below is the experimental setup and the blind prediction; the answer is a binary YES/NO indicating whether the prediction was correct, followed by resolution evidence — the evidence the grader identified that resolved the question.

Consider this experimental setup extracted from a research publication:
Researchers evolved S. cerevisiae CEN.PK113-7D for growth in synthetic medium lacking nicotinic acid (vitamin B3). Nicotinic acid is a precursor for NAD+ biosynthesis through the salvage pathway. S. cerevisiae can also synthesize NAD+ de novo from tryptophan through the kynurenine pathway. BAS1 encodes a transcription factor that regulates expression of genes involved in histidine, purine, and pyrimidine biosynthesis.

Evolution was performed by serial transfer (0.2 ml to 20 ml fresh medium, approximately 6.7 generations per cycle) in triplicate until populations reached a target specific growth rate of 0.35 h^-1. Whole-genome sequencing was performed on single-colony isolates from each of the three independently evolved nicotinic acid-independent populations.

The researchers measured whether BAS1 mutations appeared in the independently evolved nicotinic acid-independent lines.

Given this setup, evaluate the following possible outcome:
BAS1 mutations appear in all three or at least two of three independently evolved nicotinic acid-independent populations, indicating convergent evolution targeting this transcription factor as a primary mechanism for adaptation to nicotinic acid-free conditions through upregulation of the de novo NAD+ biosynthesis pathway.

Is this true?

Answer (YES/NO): NO